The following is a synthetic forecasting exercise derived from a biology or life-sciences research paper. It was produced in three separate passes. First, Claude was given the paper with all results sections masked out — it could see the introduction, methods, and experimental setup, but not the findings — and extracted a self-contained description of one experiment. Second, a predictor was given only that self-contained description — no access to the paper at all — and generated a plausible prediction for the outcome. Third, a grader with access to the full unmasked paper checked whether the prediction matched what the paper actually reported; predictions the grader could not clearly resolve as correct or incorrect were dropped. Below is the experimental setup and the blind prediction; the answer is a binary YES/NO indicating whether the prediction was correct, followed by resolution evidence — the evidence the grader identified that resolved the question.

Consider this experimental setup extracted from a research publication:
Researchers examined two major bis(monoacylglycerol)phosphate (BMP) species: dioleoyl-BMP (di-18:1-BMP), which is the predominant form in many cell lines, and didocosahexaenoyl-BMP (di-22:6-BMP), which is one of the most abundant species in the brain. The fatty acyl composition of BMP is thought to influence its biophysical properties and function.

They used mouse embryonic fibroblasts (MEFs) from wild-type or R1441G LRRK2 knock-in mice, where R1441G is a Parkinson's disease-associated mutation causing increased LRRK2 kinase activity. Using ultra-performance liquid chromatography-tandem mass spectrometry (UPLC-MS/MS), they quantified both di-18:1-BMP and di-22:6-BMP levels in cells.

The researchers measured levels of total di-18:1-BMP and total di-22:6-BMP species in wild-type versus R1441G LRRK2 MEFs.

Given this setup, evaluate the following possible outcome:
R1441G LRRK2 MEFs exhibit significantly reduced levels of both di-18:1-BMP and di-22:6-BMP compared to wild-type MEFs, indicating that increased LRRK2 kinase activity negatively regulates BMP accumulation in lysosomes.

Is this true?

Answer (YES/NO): NO